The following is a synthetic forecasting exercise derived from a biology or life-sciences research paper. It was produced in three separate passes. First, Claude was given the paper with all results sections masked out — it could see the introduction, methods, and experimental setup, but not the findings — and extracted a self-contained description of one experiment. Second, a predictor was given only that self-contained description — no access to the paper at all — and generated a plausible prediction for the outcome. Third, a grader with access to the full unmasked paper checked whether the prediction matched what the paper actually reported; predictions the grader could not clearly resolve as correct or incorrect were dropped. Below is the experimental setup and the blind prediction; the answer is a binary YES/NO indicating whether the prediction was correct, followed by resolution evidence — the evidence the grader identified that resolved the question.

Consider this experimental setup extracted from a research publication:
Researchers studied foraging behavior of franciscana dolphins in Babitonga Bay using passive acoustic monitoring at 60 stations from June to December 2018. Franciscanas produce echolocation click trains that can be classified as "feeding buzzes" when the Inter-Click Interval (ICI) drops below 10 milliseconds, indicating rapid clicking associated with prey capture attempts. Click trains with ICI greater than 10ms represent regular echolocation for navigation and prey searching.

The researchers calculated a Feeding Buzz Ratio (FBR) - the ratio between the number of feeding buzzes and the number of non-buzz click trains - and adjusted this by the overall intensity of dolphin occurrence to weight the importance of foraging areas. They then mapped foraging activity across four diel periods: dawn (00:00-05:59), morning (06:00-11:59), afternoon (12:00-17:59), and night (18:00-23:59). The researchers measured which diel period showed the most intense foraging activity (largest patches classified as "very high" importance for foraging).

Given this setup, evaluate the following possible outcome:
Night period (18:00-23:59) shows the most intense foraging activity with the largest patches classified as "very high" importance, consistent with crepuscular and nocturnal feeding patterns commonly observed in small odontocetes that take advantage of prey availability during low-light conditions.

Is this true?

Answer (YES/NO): NO